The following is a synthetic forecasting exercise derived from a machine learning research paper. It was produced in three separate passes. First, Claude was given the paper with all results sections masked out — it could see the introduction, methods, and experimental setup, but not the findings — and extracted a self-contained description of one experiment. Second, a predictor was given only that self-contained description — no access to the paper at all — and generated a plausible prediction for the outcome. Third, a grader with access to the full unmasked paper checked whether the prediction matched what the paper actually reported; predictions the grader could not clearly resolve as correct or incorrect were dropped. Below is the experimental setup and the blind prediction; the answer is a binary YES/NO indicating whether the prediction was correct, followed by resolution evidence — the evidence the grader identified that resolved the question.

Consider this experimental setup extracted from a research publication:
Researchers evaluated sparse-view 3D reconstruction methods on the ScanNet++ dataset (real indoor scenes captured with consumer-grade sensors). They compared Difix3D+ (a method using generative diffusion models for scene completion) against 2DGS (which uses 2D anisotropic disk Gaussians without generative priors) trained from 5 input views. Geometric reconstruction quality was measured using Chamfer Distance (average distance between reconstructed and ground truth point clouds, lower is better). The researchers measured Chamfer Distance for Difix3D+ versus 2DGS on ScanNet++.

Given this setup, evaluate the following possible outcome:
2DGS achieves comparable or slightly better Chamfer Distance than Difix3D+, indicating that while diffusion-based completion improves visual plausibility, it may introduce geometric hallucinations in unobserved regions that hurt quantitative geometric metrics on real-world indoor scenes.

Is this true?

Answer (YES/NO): NO